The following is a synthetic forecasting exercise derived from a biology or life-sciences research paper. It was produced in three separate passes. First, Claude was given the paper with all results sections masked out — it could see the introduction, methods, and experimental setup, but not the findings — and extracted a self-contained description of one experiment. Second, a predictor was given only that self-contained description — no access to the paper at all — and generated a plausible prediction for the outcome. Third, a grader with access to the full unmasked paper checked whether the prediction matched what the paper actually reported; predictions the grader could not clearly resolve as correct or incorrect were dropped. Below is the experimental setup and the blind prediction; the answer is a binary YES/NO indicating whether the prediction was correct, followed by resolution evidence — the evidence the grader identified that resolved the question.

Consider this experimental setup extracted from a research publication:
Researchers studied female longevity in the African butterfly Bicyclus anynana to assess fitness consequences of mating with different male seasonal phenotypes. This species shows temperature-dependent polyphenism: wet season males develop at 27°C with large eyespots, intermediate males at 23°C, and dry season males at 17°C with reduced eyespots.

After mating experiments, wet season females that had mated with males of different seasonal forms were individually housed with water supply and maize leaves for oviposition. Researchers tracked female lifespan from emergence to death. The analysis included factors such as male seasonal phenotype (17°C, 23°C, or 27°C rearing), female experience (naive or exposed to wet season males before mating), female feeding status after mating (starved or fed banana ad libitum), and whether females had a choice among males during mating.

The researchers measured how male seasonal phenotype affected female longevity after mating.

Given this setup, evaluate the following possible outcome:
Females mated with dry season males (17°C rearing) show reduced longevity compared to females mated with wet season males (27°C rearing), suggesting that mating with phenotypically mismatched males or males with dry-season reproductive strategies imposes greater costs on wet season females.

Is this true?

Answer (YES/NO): NO